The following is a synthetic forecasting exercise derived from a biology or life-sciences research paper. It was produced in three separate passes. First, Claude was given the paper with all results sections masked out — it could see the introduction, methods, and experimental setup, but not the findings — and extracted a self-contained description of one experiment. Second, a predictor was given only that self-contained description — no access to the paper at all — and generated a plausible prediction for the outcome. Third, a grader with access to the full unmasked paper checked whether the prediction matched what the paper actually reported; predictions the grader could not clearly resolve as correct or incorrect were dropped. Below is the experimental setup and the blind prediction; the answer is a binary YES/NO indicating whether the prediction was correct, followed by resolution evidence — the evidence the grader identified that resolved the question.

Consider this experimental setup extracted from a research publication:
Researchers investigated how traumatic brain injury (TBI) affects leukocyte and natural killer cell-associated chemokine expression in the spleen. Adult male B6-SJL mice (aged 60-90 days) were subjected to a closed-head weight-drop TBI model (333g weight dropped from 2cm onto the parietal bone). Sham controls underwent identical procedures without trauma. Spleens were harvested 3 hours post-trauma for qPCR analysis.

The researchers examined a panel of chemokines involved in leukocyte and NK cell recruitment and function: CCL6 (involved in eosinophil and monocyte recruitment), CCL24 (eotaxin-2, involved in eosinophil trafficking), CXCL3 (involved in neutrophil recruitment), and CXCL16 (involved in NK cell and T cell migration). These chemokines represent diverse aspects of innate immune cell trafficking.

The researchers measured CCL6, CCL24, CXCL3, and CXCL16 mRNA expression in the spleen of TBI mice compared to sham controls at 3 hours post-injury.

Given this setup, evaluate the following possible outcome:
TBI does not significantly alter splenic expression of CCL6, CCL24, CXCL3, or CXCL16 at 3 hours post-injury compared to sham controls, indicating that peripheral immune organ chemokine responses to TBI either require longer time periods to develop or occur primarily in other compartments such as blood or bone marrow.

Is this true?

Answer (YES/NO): YES